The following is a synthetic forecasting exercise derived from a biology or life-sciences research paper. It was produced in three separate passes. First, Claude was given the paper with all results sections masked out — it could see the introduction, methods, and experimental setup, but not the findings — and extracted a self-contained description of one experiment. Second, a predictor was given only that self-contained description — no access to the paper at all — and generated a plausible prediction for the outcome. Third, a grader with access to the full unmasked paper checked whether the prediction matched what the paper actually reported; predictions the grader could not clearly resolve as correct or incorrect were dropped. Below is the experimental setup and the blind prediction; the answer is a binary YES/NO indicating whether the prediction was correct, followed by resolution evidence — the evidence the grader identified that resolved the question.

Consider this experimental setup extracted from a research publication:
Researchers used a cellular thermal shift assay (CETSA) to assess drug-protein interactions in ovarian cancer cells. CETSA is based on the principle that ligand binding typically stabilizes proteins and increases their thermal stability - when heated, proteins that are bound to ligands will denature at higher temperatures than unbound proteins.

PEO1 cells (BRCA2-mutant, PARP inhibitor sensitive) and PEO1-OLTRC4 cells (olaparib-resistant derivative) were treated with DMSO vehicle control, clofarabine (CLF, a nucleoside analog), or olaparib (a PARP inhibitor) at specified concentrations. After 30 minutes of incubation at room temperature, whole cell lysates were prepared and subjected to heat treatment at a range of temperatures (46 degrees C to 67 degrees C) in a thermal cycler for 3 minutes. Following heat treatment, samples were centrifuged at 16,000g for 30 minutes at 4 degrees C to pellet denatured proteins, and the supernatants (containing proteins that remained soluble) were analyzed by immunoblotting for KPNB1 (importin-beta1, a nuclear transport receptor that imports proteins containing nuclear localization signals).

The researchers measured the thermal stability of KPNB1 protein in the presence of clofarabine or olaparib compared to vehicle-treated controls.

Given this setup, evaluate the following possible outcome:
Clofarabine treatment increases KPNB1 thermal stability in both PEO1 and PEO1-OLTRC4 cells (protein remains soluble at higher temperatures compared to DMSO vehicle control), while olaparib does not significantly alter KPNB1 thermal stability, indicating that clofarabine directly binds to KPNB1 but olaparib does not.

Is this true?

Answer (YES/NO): NO